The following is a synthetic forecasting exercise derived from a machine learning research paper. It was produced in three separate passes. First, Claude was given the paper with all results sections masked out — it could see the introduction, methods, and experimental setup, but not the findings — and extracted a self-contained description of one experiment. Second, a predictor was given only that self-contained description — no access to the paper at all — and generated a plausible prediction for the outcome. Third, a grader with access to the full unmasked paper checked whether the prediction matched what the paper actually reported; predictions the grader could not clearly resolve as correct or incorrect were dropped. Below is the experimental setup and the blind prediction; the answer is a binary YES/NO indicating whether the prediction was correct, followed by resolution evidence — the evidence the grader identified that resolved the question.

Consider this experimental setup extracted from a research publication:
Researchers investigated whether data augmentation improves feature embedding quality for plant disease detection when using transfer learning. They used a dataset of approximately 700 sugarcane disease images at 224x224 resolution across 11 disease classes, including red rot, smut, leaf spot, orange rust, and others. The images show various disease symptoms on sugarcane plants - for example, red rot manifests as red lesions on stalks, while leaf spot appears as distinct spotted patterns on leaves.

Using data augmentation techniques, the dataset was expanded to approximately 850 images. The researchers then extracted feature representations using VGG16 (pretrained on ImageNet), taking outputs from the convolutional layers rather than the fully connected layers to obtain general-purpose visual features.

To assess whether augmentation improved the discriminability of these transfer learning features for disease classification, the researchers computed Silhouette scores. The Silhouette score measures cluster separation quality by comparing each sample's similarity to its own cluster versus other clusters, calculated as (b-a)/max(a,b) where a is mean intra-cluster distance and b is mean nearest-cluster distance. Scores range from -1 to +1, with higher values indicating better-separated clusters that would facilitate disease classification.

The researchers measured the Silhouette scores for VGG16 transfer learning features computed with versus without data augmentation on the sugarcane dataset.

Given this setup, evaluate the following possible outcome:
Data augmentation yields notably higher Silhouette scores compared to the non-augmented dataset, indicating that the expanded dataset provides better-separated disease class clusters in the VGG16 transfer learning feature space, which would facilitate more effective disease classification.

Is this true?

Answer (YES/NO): NO